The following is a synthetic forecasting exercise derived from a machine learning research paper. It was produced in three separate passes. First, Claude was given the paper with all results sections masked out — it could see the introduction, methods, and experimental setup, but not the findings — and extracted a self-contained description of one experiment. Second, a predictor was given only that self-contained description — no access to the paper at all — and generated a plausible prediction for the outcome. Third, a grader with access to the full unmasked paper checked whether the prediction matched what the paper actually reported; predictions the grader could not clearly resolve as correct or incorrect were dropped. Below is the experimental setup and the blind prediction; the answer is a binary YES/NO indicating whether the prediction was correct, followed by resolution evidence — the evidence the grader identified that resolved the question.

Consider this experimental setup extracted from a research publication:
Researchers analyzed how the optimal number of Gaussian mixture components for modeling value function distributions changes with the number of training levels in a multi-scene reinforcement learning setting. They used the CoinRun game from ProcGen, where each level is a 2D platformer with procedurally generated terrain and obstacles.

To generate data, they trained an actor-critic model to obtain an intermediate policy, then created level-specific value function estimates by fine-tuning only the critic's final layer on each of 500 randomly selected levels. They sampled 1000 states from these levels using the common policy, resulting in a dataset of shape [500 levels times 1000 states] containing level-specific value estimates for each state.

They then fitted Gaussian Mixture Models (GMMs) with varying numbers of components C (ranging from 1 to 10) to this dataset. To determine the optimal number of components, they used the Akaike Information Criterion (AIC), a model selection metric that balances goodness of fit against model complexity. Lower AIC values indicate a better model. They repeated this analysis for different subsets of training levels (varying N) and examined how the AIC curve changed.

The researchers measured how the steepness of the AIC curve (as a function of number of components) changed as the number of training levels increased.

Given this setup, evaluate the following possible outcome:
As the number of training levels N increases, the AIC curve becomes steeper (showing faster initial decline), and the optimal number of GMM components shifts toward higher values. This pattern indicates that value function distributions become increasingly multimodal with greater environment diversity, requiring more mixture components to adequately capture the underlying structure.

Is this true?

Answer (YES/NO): NO